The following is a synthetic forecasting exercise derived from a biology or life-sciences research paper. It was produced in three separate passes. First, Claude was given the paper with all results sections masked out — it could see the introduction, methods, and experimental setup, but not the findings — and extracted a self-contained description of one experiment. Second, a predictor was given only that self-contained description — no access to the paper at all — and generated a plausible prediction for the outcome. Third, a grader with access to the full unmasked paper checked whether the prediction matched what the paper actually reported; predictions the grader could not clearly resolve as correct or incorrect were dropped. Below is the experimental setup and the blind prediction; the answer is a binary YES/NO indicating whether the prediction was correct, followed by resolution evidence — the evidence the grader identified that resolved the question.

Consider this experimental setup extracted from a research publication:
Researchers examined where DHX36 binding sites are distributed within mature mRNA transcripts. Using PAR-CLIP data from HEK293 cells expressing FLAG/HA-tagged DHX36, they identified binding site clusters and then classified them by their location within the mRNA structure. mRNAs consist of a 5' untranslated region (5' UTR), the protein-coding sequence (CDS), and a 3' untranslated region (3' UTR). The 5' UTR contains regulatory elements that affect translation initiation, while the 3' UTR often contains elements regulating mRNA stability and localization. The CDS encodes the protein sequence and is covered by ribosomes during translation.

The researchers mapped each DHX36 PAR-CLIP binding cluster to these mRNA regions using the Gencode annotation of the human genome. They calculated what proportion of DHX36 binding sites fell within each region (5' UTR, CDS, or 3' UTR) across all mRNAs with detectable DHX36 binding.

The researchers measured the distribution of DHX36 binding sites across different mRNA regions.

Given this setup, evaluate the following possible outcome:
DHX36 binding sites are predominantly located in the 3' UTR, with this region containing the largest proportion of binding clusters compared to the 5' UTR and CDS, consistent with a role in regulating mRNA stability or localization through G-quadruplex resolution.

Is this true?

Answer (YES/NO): NO